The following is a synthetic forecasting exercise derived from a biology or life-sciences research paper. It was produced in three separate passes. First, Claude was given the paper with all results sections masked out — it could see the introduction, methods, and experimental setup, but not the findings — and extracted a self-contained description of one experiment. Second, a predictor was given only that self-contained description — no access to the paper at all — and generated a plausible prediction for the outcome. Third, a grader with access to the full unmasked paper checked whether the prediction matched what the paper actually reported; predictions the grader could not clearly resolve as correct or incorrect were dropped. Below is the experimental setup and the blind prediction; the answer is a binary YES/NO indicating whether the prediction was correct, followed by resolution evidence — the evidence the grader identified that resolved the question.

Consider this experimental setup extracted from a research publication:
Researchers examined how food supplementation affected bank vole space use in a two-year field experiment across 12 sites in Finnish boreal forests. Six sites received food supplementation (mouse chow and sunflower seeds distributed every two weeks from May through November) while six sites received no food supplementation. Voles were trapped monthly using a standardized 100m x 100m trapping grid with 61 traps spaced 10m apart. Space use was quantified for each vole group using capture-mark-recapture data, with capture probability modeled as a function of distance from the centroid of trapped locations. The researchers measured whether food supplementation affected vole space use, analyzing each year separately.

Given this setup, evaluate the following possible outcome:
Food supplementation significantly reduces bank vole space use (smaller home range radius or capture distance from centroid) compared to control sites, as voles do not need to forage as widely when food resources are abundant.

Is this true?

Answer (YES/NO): NO